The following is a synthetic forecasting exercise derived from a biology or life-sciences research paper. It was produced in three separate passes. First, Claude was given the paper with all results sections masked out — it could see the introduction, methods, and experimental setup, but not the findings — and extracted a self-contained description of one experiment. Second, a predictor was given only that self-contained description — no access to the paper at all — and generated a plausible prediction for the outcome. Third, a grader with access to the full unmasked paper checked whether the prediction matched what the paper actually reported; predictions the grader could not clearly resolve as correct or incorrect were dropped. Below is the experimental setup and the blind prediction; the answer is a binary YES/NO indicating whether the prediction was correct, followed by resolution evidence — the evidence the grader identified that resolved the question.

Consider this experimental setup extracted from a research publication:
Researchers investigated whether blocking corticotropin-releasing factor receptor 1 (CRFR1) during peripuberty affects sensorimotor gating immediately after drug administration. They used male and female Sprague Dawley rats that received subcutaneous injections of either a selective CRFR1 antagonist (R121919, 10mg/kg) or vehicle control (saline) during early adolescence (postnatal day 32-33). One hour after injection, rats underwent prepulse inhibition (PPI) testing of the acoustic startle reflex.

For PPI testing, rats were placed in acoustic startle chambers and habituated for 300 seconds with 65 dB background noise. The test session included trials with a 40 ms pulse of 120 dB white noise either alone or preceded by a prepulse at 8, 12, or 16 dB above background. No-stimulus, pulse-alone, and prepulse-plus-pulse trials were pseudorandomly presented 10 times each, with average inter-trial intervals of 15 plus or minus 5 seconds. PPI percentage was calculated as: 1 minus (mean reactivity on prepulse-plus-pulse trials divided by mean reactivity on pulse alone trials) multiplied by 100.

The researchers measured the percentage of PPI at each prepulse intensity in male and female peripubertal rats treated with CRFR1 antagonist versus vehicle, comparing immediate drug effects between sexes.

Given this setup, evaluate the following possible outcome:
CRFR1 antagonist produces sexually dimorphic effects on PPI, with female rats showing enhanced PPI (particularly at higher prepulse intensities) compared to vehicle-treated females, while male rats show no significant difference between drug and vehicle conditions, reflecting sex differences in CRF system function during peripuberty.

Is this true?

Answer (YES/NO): NO